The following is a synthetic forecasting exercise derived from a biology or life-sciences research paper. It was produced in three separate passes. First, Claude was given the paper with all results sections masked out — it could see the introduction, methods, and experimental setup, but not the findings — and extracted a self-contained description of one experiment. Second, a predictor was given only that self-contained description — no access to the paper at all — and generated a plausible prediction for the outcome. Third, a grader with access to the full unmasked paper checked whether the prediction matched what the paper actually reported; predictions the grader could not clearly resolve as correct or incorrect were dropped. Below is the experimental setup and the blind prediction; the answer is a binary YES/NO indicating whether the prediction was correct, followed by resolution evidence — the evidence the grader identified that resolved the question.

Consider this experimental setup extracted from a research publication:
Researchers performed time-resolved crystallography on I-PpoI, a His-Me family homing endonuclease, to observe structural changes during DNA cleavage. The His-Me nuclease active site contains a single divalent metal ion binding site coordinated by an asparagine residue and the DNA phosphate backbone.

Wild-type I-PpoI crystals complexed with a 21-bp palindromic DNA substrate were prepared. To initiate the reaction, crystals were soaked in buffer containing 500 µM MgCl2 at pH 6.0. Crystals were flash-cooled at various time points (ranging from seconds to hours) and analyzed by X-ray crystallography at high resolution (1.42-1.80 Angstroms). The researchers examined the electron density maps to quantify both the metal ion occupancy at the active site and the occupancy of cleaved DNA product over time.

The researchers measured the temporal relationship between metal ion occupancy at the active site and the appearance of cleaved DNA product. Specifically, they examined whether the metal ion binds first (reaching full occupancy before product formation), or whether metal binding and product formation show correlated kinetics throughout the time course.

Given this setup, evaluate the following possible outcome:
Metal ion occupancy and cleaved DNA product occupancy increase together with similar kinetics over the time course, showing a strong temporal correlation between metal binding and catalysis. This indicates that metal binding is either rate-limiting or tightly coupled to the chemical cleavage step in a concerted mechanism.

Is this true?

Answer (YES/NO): YES